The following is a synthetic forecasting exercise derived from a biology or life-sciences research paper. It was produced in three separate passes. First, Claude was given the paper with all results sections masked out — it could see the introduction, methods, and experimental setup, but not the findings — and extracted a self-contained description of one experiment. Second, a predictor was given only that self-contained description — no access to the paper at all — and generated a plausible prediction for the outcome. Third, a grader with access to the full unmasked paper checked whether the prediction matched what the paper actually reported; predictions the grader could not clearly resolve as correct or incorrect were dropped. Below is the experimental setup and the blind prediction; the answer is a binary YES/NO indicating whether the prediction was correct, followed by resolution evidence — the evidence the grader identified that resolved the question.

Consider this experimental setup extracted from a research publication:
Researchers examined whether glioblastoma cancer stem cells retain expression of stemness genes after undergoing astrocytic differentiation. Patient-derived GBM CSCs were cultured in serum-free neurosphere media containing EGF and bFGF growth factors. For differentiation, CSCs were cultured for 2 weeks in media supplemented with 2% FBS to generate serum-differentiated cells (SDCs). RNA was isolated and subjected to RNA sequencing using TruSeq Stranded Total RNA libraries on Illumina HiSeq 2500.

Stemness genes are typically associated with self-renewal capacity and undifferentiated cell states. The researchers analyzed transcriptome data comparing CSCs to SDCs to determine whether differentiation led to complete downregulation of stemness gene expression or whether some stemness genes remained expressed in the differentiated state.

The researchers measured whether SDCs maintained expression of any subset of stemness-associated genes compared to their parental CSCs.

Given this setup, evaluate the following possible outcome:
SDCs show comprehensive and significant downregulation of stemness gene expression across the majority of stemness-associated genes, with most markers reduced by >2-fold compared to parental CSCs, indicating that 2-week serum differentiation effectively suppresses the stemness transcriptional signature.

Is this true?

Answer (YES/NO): NO